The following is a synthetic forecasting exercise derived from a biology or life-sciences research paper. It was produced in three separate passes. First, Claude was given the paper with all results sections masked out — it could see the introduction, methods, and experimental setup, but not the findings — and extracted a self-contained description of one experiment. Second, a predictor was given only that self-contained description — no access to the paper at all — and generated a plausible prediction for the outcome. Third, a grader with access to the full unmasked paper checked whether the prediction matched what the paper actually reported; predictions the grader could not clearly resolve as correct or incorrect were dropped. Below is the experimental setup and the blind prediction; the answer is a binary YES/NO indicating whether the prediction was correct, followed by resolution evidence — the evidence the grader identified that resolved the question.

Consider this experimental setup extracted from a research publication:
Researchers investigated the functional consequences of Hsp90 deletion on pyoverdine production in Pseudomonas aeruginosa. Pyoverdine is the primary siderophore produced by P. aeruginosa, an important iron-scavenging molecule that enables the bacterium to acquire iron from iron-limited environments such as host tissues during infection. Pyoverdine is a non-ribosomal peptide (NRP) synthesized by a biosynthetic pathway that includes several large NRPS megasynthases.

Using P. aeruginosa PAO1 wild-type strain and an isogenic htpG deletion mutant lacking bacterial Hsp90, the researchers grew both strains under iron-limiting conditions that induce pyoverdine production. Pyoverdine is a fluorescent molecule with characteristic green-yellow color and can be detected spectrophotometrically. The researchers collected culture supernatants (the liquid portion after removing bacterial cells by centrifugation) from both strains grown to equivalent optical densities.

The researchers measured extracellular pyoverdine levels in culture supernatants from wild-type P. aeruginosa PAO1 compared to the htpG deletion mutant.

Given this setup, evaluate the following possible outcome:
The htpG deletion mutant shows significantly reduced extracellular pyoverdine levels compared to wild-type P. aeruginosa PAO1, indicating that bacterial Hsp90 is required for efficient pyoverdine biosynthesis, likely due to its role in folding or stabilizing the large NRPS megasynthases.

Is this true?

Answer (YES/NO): YES